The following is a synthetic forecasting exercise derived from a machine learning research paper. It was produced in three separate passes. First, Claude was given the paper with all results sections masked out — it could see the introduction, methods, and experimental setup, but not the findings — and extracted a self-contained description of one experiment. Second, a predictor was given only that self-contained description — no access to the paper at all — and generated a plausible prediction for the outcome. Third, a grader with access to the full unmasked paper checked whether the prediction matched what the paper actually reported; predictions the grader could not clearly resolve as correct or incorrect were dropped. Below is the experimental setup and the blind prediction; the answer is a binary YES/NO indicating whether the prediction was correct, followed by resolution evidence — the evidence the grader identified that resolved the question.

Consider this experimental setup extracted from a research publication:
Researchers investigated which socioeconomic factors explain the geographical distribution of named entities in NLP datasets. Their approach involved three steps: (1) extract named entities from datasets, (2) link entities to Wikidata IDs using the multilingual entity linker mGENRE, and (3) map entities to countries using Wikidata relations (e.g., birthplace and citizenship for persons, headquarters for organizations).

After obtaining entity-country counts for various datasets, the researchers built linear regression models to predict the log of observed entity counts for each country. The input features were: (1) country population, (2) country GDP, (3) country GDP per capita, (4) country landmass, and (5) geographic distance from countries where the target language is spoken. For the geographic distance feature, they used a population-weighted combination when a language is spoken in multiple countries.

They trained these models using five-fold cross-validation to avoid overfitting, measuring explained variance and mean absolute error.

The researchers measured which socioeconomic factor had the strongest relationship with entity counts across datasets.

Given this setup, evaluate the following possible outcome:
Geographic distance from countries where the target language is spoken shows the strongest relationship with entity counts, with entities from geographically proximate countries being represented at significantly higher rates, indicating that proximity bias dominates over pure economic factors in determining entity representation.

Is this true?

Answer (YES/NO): NO